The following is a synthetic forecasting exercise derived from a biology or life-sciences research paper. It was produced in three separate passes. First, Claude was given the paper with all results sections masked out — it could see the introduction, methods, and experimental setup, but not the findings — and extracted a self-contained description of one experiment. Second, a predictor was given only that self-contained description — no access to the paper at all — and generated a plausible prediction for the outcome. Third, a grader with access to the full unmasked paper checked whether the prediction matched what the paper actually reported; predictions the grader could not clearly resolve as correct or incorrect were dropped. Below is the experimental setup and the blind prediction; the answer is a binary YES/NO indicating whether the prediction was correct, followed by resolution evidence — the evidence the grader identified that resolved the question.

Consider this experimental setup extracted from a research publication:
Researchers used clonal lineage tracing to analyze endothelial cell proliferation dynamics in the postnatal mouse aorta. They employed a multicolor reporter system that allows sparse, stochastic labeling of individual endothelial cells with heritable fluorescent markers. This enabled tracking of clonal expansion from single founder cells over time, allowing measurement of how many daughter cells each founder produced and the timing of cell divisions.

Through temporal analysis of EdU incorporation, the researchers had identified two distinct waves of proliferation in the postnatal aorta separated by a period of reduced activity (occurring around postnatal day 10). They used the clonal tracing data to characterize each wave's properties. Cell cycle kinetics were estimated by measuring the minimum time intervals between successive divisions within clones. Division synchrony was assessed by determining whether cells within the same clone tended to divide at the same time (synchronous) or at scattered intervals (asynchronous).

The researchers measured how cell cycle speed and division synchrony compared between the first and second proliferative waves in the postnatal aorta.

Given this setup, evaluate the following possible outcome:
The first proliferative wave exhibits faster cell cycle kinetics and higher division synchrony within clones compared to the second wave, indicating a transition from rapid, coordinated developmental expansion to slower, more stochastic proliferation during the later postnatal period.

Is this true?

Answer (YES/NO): NO